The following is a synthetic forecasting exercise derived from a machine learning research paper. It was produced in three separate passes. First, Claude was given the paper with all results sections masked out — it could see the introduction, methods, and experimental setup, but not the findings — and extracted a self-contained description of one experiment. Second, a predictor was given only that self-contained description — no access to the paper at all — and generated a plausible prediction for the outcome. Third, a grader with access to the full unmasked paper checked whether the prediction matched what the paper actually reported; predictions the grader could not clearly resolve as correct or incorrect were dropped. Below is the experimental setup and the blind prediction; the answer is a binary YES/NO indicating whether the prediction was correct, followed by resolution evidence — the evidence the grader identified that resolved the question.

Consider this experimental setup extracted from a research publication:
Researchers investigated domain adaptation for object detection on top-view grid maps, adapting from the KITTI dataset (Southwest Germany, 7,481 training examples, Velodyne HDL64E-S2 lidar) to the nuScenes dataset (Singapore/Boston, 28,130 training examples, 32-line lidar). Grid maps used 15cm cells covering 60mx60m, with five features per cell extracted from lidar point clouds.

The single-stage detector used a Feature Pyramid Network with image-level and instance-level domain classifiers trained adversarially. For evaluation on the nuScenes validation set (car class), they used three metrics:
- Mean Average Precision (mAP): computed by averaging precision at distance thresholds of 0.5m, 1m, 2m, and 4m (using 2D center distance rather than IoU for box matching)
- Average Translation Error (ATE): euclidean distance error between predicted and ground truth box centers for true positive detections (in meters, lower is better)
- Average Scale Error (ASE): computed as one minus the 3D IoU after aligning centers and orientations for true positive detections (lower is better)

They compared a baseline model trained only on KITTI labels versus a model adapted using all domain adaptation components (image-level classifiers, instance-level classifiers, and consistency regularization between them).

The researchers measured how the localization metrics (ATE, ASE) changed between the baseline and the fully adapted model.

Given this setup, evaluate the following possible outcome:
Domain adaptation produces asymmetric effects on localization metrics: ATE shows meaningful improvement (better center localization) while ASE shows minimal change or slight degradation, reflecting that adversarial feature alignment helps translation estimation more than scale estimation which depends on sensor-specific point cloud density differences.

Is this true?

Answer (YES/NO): NO